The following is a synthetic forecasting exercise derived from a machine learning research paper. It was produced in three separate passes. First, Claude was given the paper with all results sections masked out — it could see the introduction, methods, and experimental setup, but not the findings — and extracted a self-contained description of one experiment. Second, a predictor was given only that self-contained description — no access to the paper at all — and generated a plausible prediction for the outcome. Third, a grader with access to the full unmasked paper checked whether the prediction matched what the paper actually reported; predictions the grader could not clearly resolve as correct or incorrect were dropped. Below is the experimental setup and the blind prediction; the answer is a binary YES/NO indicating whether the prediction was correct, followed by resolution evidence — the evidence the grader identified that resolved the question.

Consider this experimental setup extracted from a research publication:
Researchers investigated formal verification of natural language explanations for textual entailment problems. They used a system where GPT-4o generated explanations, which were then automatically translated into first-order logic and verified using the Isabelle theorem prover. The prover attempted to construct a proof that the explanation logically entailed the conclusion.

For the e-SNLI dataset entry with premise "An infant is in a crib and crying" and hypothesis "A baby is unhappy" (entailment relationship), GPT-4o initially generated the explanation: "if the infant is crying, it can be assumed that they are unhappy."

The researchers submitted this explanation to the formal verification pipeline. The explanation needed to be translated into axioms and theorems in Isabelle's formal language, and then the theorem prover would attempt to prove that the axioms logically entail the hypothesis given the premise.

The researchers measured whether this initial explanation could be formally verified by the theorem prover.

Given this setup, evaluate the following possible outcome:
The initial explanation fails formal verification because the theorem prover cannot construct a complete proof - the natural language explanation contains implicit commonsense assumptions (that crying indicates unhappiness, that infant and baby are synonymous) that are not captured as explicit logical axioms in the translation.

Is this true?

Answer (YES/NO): YES